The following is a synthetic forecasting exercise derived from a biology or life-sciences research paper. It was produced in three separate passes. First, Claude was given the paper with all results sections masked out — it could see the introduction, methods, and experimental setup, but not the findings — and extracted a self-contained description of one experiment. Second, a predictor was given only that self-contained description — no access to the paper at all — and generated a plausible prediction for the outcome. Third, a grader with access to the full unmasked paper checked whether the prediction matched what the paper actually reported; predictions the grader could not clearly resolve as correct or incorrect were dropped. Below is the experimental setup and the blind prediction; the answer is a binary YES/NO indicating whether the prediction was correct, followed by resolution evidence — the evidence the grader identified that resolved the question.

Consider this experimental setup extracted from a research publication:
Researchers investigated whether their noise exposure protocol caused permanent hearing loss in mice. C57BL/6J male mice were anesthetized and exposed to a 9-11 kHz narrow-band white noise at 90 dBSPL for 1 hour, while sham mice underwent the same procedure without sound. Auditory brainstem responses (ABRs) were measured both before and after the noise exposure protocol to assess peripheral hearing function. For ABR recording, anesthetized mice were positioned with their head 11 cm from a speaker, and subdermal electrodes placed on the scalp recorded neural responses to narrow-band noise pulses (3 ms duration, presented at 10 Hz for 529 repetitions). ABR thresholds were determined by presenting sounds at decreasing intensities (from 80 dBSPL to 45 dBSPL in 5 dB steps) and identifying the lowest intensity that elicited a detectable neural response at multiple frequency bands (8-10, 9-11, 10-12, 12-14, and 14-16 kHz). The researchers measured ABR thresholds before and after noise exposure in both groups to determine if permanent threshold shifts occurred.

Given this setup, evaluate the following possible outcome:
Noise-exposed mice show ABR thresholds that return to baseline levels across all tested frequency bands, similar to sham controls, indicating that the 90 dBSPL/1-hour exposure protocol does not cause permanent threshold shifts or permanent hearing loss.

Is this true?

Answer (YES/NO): YES